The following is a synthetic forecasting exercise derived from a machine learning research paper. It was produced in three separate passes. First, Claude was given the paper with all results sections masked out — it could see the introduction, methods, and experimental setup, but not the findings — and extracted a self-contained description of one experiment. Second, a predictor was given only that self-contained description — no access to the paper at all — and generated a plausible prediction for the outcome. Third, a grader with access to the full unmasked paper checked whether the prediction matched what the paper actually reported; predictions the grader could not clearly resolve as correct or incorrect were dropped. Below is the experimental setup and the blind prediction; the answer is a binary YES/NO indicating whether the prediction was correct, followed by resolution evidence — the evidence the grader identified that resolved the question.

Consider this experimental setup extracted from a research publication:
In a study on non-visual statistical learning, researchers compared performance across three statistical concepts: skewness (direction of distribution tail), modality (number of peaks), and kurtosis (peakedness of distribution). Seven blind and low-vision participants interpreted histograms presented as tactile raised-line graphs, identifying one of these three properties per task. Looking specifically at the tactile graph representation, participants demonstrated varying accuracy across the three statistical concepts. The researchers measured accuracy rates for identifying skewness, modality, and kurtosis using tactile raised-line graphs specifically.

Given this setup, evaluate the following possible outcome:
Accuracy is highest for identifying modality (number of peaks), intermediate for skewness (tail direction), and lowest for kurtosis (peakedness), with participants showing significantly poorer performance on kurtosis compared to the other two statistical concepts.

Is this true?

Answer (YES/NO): NO